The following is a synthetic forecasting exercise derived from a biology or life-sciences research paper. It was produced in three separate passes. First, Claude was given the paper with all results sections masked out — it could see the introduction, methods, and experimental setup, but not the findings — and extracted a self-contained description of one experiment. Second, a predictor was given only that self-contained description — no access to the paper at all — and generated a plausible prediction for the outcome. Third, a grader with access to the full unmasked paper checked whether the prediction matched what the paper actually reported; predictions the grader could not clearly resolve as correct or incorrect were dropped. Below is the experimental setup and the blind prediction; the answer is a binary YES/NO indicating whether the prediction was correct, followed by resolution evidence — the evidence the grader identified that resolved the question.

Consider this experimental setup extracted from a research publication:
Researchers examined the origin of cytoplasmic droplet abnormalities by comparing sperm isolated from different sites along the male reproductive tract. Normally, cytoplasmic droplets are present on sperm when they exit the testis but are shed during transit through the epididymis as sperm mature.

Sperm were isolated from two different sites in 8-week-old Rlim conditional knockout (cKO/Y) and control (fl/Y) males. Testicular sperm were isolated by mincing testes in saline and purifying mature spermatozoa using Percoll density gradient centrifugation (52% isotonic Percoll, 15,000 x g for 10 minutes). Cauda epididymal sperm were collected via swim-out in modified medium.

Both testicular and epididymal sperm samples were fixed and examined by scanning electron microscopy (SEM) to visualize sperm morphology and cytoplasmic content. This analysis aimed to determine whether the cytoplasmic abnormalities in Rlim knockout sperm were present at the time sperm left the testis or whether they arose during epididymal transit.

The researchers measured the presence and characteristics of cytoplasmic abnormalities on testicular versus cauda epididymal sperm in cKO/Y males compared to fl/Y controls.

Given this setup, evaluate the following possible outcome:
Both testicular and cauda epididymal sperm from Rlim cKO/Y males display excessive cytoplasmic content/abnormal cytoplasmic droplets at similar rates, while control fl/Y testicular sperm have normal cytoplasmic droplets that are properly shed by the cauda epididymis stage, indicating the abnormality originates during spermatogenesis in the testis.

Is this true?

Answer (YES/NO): NO